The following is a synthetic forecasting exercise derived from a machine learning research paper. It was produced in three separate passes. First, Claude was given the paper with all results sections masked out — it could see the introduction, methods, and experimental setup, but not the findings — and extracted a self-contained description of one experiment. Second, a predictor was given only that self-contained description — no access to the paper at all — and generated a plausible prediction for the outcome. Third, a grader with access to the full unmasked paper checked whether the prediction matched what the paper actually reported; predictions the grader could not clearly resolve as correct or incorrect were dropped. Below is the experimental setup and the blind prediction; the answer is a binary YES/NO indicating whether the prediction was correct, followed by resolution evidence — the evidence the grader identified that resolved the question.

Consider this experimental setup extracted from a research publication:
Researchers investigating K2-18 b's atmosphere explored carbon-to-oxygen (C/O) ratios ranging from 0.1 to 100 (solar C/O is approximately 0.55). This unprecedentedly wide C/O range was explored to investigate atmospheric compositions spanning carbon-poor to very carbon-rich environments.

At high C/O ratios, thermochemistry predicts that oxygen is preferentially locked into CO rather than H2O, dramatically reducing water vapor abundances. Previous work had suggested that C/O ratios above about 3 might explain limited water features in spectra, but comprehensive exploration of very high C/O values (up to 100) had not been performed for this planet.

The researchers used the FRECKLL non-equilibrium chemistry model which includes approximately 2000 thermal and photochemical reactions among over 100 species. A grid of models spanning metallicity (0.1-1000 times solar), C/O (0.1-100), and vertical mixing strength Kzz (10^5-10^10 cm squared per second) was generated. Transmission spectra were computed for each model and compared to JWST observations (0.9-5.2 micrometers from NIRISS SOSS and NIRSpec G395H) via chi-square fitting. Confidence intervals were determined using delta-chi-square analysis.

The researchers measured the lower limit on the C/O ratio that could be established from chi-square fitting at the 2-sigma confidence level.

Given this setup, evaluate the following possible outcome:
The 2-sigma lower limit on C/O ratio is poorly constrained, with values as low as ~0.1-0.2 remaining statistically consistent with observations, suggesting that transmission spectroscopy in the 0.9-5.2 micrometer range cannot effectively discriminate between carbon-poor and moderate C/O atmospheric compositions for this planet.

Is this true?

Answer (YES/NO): NO